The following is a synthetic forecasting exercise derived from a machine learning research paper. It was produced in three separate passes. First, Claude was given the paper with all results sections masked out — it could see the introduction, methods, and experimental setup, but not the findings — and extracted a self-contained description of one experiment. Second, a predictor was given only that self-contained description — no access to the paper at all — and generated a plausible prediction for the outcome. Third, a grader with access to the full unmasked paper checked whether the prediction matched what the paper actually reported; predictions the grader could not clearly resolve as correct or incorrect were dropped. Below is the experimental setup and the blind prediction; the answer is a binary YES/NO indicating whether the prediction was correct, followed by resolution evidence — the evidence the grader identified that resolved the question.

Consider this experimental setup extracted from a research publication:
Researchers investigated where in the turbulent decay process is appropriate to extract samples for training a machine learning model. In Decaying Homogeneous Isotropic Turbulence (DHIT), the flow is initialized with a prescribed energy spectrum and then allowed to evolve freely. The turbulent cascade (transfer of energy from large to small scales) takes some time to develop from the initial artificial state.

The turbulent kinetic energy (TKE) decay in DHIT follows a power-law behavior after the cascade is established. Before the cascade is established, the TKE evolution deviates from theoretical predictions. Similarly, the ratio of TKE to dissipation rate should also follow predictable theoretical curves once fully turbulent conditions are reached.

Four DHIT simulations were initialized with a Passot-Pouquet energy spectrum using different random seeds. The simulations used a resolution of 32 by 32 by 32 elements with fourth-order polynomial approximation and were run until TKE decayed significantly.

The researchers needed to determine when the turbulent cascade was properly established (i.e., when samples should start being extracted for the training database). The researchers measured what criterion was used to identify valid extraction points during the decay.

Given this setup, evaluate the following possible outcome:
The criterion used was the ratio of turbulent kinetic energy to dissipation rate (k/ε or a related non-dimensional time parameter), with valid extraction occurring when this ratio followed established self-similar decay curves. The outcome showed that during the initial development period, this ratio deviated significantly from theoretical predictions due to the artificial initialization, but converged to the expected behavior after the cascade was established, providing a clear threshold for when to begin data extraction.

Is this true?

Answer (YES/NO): NO